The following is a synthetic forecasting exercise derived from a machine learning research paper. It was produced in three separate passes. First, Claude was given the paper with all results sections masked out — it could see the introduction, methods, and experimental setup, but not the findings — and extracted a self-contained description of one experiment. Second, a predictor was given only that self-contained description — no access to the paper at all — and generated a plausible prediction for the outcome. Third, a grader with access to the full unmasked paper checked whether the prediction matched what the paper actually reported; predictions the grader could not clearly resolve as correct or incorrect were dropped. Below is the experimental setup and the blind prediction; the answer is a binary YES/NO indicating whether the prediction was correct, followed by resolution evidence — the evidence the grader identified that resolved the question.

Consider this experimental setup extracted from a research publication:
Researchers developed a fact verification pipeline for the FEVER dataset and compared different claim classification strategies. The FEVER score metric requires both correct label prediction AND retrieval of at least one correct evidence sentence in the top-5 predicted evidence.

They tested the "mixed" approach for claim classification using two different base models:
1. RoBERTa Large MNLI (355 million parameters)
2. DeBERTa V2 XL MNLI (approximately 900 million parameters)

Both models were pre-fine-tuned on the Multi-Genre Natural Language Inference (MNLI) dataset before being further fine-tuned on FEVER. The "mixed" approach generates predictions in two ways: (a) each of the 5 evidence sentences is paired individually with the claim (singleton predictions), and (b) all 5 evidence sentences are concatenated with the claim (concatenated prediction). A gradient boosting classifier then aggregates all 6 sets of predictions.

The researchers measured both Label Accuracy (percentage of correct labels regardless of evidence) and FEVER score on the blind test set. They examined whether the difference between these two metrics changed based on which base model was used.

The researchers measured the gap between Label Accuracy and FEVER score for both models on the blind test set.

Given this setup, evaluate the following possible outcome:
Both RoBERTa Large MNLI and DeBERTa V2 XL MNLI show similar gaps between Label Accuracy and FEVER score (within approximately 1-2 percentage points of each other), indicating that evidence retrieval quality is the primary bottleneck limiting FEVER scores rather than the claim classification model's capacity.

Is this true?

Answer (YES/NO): YES